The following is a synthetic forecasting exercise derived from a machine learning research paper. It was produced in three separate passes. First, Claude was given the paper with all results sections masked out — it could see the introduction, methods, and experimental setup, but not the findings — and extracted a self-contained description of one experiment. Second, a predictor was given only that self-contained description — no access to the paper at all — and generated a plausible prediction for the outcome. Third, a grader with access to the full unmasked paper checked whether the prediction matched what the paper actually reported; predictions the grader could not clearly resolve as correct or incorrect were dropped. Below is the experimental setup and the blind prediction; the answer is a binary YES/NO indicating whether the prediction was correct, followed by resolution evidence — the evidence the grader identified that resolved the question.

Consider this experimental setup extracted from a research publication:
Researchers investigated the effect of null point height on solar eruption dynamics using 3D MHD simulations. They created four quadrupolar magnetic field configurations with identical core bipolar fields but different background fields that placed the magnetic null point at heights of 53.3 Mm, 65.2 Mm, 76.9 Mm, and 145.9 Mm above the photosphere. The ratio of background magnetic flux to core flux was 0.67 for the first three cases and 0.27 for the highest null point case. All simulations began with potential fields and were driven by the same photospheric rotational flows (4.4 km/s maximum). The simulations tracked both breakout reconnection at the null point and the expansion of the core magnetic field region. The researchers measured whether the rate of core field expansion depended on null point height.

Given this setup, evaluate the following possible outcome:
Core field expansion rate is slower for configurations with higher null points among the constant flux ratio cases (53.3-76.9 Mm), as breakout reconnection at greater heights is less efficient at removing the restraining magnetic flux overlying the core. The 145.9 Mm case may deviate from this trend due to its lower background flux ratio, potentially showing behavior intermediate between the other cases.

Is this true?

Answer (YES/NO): NO